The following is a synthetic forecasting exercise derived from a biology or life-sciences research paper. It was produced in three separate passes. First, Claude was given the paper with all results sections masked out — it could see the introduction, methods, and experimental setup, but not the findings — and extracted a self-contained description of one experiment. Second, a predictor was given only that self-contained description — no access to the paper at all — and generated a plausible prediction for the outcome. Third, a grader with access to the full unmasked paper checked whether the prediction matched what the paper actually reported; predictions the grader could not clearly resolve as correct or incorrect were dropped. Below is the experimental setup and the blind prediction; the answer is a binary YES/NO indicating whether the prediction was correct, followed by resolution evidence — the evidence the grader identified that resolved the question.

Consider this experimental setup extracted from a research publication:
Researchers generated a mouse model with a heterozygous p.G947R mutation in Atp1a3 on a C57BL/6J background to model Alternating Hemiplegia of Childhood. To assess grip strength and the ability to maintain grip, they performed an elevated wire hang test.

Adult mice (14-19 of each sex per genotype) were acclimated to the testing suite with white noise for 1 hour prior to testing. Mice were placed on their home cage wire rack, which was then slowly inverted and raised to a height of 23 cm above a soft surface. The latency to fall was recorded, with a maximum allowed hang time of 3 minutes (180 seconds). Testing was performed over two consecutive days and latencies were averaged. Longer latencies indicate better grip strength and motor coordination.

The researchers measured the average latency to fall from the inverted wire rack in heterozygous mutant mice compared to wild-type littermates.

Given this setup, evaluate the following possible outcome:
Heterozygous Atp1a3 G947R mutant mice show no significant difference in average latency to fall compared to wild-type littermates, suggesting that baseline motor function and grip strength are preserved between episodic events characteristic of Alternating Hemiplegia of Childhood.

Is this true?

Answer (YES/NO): NO